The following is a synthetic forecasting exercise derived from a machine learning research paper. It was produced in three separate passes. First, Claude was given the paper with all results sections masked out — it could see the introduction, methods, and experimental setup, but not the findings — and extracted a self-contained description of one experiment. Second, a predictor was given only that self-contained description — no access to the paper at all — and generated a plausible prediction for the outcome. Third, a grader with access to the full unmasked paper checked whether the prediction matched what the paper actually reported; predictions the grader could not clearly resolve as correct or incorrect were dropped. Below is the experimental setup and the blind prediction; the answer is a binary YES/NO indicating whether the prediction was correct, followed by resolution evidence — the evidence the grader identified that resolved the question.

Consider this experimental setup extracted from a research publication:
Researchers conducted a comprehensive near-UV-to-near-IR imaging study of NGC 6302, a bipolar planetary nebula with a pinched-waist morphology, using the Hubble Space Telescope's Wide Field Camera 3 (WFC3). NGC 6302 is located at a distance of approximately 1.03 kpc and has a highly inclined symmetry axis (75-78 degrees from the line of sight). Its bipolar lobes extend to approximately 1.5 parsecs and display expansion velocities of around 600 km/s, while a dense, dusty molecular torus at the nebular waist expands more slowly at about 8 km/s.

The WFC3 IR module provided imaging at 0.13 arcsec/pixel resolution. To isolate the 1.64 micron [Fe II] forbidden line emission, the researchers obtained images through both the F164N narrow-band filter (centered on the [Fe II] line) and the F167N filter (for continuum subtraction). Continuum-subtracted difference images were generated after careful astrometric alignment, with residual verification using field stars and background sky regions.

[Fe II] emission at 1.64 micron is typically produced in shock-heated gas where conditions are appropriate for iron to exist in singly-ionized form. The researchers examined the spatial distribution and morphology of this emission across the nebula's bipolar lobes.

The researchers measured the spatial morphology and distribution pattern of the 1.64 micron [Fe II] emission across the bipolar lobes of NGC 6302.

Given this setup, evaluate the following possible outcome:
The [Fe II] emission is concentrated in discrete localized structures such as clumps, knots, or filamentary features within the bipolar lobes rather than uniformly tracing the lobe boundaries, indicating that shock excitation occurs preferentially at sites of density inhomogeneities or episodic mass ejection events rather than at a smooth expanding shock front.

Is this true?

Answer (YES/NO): NO